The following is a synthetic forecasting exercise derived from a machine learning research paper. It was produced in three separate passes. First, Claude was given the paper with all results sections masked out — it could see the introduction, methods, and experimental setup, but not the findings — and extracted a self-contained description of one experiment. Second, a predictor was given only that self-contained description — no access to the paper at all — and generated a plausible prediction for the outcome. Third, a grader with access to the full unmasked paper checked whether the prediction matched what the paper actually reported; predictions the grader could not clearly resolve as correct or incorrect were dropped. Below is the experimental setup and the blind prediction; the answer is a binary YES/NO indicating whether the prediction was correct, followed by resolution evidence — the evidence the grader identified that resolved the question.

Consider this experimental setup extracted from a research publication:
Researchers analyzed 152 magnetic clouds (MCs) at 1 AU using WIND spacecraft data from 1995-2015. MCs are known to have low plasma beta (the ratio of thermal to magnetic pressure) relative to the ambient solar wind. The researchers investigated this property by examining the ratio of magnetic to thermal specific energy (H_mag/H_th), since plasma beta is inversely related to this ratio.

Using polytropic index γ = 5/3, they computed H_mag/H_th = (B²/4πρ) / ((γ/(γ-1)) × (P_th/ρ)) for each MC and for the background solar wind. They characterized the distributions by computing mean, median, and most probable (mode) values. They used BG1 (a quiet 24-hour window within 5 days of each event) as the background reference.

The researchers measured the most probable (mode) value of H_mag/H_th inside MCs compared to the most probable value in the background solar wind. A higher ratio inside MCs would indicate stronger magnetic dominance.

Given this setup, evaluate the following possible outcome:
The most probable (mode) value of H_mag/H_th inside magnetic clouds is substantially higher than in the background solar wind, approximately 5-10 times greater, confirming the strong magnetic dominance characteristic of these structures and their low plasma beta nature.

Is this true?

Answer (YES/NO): NO